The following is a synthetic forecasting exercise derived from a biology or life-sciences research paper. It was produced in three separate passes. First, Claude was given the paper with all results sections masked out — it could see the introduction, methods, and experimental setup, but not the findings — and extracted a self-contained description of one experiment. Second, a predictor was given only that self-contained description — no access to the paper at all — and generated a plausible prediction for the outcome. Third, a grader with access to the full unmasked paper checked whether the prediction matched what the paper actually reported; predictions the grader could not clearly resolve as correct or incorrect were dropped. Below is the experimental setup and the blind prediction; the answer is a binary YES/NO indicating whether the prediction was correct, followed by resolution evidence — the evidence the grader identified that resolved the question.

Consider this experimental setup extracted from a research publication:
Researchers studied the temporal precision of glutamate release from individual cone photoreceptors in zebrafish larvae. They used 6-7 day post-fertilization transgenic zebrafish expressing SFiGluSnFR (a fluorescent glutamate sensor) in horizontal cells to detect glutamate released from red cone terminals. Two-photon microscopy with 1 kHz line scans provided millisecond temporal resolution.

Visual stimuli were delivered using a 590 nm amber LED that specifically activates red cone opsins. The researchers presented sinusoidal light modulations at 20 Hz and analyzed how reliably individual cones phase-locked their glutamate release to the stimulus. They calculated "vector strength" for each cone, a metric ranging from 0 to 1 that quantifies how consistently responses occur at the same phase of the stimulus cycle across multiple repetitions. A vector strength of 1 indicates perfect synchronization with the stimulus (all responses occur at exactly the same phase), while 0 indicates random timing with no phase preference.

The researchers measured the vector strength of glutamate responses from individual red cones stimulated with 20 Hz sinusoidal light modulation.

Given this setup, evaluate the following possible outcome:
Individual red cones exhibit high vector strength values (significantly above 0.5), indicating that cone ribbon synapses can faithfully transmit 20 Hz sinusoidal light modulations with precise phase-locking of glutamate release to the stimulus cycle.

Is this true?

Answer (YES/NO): NO